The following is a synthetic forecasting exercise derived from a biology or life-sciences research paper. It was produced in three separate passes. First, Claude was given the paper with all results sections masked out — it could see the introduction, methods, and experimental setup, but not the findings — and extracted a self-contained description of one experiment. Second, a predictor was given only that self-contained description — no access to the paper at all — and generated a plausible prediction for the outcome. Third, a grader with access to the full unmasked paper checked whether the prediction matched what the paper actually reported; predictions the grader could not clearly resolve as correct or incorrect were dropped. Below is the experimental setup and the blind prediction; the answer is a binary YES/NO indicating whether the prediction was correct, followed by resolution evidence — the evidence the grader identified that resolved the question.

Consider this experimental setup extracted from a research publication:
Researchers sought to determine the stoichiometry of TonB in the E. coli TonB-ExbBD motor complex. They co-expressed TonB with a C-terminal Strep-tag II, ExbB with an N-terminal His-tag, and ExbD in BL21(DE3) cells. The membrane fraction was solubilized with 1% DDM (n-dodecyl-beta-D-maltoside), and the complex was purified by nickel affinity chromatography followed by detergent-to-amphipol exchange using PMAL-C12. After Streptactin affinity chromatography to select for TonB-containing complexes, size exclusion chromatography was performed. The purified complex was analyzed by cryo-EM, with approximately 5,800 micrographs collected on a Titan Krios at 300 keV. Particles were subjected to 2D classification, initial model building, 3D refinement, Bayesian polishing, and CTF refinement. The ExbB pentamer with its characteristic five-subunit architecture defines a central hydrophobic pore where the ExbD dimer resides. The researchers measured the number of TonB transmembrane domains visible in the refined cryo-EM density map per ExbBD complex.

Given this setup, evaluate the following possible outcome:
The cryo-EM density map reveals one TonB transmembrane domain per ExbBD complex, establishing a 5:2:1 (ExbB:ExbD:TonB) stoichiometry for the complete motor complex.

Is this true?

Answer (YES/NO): YES